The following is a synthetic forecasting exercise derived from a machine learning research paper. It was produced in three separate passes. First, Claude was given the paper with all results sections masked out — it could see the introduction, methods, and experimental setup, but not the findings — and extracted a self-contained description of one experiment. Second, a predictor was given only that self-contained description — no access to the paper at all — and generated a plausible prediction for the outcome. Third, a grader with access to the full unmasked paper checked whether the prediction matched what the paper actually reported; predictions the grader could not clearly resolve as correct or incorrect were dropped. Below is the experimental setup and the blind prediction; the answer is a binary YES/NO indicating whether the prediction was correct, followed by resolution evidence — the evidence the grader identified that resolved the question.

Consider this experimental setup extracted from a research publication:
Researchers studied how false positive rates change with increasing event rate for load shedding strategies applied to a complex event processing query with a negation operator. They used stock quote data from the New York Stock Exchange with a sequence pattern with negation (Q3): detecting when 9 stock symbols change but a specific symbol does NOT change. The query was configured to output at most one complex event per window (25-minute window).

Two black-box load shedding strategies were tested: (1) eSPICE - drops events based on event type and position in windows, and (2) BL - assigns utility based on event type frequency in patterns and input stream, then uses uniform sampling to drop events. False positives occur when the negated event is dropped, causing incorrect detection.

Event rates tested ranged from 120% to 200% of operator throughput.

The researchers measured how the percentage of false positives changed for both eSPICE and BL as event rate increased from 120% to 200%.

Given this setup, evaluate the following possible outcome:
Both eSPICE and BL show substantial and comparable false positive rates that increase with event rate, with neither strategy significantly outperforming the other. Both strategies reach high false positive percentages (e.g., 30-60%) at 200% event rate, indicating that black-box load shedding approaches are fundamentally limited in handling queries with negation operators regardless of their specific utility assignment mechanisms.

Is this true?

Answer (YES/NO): NO